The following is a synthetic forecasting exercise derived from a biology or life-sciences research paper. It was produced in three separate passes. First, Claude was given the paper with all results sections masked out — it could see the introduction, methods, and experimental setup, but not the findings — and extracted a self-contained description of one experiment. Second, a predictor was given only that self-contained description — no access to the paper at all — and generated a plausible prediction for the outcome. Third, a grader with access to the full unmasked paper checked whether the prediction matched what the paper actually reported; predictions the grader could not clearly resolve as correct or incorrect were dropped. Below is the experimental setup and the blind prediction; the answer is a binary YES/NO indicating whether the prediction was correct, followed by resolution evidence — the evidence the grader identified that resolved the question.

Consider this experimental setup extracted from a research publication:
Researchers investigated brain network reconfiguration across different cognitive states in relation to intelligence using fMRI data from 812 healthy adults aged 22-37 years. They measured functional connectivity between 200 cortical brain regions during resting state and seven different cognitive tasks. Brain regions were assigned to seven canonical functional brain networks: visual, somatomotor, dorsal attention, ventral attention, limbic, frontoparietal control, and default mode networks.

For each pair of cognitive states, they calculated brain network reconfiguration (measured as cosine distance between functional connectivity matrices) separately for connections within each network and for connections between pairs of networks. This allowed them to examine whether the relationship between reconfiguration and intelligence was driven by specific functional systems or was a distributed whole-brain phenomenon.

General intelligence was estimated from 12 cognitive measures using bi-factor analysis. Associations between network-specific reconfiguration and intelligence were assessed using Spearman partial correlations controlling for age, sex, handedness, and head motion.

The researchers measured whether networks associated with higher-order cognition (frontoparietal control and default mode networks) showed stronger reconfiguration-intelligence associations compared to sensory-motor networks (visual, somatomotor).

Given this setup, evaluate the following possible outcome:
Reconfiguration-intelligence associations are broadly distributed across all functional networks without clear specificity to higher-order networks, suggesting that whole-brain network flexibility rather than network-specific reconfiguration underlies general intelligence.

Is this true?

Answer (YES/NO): NO